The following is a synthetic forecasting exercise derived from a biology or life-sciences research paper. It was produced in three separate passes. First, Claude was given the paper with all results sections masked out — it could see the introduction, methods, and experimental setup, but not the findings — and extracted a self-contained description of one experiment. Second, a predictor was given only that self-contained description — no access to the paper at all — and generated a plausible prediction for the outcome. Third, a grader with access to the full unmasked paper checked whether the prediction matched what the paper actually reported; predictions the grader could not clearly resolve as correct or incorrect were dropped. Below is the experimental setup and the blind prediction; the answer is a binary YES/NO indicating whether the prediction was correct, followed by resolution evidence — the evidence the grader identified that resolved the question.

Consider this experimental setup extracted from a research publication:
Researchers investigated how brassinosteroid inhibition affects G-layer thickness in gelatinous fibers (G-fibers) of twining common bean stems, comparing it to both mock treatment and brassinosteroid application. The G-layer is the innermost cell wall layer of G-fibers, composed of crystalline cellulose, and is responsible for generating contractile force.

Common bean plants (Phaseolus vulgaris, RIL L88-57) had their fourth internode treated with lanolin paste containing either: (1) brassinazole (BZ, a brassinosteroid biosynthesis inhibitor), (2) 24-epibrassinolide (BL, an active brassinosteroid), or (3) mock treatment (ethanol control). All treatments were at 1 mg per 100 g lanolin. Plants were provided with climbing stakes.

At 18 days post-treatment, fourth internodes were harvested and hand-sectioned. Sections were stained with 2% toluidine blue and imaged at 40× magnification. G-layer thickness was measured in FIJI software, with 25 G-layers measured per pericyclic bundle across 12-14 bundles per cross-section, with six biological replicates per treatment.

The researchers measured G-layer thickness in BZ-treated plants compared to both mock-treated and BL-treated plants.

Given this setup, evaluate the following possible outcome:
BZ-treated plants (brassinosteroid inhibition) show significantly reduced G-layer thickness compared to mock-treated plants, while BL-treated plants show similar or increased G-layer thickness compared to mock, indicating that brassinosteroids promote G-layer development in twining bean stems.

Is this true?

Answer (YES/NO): NO